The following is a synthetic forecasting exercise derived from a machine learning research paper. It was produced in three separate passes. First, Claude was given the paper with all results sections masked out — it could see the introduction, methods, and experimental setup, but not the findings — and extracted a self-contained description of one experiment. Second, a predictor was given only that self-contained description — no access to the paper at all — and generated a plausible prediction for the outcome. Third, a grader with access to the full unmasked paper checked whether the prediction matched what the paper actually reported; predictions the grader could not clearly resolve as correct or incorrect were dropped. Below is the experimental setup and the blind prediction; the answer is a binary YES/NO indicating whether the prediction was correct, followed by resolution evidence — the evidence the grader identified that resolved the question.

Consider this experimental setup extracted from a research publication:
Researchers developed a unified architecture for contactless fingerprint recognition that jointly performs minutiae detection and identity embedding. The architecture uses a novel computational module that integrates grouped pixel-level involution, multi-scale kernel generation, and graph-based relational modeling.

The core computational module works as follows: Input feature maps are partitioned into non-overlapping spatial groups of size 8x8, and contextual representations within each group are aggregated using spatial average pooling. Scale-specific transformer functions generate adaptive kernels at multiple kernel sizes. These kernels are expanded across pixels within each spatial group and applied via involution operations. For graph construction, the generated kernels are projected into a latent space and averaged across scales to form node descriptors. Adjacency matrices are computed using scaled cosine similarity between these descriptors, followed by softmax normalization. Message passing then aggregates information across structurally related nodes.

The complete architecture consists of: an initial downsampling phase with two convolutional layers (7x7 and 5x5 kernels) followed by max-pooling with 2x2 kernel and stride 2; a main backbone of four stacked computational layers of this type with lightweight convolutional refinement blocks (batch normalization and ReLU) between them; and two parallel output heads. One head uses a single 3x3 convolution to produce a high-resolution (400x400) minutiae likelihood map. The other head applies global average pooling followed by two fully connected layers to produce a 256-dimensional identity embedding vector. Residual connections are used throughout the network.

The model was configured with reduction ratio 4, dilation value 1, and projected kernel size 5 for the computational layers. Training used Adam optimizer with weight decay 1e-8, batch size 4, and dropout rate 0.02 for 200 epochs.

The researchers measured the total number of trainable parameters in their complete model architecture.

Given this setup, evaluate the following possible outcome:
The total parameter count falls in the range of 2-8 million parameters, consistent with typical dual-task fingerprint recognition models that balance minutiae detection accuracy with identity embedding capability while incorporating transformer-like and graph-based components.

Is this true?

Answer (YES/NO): NO